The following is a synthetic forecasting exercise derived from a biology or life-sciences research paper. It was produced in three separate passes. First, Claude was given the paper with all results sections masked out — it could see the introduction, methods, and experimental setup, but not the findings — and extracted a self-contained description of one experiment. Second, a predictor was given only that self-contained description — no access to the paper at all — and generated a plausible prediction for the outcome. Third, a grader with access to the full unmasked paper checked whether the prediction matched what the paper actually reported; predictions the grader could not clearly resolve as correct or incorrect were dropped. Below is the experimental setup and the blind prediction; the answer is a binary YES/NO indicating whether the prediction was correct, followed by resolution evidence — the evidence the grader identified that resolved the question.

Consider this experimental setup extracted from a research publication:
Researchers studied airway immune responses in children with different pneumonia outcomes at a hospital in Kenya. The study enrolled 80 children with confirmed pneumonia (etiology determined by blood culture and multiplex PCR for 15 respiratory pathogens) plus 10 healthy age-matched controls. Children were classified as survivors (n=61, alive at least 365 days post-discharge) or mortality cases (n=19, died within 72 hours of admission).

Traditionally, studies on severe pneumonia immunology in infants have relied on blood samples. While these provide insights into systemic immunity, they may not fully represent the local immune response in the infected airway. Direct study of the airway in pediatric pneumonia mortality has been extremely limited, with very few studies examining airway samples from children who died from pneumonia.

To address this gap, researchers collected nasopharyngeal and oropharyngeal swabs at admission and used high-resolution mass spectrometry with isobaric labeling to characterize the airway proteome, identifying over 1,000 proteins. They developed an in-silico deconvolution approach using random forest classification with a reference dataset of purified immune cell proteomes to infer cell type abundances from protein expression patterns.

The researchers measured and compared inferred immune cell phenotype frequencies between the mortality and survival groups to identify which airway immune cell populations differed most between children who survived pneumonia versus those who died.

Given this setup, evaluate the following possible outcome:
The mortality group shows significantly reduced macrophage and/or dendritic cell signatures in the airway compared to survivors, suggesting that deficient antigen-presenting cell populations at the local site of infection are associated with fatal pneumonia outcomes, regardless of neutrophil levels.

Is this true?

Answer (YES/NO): NO